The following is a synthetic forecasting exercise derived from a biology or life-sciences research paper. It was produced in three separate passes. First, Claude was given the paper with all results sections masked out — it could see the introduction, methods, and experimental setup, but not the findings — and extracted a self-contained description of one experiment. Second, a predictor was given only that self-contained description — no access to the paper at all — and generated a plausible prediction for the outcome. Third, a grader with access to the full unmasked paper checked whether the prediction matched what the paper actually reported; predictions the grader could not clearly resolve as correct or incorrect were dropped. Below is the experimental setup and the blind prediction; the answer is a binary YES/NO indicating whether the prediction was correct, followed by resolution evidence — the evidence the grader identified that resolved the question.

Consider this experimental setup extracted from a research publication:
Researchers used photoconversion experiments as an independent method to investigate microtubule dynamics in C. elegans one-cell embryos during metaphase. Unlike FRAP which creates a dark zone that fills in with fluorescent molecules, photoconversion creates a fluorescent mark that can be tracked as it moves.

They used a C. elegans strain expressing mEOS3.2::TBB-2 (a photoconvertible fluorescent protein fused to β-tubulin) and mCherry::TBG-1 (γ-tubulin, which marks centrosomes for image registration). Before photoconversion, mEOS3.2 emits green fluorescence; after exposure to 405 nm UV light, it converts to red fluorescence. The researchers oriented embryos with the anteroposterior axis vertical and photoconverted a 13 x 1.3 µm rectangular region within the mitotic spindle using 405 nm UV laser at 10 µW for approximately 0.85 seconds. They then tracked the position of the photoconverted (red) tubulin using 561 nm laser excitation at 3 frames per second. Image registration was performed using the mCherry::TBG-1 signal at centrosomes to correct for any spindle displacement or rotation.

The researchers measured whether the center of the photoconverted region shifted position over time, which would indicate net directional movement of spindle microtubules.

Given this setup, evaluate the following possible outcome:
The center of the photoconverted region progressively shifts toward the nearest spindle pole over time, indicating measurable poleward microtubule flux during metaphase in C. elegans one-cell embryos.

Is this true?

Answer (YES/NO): NO